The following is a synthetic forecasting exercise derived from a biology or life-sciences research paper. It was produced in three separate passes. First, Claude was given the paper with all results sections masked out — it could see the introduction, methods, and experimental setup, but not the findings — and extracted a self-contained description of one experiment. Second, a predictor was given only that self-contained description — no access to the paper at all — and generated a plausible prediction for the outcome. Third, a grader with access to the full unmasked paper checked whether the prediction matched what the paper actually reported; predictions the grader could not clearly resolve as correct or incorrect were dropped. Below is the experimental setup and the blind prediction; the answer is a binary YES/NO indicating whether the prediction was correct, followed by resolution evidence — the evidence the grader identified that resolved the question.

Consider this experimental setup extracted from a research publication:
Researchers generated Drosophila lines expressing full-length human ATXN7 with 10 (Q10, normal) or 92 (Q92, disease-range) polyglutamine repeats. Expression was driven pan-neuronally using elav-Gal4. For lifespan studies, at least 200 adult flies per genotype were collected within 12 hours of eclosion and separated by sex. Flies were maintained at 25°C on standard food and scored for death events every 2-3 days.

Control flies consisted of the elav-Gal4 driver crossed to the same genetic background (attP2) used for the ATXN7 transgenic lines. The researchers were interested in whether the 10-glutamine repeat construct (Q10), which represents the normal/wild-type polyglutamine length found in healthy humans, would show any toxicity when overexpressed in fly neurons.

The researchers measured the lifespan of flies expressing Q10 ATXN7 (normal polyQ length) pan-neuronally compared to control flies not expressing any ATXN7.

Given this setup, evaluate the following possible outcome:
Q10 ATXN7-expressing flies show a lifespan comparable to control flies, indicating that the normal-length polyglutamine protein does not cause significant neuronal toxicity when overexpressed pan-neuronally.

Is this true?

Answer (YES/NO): NO